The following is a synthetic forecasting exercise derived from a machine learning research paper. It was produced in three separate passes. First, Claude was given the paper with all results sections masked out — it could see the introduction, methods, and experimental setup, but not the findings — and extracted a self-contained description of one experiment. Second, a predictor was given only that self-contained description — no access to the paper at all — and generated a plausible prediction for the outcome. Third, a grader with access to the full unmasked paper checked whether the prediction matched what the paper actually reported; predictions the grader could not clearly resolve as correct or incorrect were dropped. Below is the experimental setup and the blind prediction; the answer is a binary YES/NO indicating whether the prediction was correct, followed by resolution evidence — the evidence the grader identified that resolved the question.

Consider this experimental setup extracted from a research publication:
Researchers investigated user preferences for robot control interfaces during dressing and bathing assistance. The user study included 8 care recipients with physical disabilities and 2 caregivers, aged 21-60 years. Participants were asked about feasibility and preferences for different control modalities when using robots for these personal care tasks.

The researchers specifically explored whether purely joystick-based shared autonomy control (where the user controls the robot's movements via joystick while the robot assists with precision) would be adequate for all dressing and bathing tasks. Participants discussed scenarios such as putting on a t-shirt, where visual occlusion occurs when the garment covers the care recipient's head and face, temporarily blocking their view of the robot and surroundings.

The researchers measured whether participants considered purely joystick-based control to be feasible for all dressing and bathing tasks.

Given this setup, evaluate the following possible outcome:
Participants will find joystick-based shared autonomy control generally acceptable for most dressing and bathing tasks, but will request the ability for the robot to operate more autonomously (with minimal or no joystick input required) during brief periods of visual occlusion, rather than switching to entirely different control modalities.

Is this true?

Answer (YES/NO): NO